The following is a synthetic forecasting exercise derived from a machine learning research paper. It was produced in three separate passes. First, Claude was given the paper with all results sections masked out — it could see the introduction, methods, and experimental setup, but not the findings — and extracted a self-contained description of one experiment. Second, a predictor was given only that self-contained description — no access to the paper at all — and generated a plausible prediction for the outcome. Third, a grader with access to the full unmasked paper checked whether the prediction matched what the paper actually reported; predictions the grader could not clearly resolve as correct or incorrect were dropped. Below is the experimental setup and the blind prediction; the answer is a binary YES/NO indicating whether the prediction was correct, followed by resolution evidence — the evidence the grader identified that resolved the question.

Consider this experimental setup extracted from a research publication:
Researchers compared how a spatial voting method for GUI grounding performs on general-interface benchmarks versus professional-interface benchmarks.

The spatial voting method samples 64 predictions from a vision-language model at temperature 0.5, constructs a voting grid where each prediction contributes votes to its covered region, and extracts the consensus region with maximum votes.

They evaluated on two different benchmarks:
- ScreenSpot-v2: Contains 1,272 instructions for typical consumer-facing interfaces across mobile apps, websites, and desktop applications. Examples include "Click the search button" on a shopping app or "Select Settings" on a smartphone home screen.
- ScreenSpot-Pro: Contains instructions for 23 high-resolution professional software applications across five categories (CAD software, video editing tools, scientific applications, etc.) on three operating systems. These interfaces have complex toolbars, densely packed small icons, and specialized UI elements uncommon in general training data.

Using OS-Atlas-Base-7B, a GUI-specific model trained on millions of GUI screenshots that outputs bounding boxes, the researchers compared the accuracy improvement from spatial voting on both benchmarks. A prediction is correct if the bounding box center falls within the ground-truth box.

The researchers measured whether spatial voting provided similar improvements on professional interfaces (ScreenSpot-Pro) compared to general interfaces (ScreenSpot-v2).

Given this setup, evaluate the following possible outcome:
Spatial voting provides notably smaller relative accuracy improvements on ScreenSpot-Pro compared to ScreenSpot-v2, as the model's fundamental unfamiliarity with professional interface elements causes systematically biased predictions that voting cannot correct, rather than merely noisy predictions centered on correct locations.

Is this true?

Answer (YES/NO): YES